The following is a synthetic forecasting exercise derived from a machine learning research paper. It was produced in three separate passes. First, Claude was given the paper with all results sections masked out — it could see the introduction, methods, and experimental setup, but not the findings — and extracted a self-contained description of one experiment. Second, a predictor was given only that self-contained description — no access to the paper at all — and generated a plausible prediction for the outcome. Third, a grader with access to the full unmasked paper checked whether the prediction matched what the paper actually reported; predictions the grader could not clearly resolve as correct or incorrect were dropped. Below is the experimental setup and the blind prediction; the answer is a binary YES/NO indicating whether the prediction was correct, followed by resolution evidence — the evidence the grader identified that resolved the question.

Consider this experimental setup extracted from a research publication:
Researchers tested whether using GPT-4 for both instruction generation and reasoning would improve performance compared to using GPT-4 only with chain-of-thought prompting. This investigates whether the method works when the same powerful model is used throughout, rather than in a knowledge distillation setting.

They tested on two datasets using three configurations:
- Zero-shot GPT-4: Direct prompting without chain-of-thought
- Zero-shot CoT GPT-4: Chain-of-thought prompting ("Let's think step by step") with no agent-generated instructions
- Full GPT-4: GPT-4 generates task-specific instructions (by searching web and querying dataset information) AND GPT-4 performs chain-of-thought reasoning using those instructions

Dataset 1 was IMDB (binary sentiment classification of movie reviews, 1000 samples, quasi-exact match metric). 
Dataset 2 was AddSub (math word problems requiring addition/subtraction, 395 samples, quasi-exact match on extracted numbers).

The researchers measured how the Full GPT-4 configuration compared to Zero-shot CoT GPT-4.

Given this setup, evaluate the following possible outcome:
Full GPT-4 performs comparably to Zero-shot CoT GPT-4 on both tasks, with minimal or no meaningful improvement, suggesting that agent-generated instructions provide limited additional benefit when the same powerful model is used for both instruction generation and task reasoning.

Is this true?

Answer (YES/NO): YES